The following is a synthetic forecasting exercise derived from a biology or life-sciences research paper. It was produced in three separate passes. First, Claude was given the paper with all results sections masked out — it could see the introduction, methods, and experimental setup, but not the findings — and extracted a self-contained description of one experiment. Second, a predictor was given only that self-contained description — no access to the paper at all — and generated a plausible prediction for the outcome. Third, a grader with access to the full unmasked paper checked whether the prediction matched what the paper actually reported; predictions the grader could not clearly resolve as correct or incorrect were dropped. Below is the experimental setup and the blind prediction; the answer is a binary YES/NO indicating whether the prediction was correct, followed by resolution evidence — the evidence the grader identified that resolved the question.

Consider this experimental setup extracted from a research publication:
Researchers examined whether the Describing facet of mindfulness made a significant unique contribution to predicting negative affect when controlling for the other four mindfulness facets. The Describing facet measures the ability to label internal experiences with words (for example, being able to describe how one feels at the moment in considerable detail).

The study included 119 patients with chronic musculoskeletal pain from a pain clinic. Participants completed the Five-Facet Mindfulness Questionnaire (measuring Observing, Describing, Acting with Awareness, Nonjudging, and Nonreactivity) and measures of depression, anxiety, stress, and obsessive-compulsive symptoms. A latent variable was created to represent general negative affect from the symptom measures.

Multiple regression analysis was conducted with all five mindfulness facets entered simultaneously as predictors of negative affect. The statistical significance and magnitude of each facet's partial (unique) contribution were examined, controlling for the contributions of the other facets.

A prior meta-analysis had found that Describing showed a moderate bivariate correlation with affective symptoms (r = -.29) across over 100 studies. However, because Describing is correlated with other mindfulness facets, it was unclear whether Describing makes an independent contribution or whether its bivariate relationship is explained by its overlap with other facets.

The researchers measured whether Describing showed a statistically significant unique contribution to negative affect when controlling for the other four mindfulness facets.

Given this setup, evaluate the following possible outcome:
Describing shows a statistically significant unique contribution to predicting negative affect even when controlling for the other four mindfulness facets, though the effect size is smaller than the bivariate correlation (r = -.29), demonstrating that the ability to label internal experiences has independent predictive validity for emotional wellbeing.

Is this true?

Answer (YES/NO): YES